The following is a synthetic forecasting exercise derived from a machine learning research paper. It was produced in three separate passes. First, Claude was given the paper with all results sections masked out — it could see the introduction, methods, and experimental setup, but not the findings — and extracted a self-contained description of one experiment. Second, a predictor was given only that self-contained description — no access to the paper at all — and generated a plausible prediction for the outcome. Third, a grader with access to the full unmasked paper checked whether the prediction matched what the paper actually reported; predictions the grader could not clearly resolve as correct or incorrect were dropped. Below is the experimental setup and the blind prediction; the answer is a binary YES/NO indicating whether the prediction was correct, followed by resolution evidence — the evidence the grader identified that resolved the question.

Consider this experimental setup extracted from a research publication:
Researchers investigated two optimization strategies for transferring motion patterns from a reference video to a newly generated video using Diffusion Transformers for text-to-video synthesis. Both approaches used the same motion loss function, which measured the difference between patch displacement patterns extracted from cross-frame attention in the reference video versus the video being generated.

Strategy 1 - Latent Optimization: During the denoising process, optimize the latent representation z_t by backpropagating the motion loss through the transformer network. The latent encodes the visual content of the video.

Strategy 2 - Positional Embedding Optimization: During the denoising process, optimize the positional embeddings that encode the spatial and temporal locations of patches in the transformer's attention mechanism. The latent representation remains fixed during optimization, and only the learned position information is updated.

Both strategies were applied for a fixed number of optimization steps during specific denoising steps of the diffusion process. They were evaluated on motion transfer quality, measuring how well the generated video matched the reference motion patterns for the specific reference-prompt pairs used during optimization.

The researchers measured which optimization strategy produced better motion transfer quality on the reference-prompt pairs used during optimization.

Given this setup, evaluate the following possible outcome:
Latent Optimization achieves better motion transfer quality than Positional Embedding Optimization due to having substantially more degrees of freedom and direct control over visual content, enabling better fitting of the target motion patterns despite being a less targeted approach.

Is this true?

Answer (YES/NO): YES